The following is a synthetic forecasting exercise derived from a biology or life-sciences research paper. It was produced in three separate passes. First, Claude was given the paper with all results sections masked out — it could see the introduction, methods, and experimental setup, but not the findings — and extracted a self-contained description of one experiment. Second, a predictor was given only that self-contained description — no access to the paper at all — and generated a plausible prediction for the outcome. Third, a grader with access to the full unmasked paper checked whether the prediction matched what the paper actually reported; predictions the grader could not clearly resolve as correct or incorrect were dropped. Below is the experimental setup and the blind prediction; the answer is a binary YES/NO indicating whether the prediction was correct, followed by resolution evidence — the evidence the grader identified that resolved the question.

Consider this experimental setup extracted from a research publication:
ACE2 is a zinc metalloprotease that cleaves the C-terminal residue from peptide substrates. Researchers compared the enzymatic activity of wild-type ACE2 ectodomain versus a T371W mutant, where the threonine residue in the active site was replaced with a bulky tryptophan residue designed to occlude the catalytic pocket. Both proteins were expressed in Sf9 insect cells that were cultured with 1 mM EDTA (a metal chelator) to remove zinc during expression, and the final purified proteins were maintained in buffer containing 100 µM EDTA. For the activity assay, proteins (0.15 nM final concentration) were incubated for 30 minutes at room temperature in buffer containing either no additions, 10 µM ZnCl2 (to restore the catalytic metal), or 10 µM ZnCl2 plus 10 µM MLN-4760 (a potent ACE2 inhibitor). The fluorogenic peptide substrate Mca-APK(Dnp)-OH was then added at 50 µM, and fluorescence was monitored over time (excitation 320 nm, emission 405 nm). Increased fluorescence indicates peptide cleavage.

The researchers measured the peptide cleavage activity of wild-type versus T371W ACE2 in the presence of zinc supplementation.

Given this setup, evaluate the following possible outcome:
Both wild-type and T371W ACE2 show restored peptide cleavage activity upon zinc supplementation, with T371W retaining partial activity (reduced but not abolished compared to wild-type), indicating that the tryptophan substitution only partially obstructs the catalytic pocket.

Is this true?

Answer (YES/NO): NO